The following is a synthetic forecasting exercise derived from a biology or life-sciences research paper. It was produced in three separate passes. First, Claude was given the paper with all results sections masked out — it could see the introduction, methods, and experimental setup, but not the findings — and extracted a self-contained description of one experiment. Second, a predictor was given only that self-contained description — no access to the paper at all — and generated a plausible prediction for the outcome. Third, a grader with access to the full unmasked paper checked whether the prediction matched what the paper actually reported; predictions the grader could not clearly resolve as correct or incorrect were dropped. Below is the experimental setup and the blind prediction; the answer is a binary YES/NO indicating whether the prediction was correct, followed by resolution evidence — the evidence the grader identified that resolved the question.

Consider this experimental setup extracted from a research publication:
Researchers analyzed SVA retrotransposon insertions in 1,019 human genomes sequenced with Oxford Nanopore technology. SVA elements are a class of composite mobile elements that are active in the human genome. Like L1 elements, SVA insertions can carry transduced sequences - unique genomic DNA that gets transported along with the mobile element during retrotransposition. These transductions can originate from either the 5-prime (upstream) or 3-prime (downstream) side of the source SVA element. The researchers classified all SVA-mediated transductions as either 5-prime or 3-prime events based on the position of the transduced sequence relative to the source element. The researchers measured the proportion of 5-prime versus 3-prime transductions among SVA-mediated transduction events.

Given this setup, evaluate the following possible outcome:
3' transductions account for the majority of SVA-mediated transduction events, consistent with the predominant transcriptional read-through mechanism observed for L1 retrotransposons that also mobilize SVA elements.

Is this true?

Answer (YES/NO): NO